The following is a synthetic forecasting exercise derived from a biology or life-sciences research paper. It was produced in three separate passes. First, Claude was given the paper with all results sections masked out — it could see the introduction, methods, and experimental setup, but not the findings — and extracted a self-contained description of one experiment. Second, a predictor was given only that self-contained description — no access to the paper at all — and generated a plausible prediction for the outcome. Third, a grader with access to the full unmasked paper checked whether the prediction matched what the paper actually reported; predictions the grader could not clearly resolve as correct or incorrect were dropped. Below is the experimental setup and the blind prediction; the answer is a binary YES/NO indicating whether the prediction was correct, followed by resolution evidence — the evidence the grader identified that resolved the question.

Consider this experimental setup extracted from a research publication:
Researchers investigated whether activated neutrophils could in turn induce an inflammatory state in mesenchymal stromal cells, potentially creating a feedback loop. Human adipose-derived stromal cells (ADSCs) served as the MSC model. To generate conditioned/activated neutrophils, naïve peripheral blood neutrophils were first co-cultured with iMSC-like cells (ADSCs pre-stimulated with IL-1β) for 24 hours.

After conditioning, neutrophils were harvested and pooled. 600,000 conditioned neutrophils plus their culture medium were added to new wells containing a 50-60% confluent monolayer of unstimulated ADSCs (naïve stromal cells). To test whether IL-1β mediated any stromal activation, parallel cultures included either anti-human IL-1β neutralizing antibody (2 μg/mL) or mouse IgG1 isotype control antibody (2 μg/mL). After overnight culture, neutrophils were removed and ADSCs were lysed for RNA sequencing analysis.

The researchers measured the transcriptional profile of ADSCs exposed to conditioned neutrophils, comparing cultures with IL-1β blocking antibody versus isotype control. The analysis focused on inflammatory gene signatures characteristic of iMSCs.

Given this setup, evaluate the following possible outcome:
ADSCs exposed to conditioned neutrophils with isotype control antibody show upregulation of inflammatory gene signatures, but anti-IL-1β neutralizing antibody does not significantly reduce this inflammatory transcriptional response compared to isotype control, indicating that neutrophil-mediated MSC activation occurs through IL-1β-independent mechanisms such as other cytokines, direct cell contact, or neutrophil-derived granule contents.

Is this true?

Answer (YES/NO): NO